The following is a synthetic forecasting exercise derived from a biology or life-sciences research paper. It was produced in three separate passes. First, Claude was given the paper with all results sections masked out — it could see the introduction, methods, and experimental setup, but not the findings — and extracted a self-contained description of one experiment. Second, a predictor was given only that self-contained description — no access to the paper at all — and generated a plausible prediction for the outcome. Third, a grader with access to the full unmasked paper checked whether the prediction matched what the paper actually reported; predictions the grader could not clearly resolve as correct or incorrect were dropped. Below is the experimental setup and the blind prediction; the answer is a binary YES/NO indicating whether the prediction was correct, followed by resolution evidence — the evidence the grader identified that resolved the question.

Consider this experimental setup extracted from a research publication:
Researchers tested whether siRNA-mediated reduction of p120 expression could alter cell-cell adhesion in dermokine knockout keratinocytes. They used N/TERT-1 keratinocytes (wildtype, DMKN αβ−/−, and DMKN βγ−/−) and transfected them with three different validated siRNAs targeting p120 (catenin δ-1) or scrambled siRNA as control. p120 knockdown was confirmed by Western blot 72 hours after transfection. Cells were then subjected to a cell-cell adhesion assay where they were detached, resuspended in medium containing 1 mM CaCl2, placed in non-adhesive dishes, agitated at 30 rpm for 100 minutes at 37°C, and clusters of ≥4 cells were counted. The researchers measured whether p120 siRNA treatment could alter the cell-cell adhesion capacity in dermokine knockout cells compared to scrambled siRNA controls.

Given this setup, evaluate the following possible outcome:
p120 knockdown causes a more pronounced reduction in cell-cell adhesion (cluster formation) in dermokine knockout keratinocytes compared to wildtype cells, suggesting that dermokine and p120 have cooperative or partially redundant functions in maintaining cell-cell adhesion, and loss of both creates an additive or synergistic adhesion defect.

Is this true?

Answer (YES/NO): NO